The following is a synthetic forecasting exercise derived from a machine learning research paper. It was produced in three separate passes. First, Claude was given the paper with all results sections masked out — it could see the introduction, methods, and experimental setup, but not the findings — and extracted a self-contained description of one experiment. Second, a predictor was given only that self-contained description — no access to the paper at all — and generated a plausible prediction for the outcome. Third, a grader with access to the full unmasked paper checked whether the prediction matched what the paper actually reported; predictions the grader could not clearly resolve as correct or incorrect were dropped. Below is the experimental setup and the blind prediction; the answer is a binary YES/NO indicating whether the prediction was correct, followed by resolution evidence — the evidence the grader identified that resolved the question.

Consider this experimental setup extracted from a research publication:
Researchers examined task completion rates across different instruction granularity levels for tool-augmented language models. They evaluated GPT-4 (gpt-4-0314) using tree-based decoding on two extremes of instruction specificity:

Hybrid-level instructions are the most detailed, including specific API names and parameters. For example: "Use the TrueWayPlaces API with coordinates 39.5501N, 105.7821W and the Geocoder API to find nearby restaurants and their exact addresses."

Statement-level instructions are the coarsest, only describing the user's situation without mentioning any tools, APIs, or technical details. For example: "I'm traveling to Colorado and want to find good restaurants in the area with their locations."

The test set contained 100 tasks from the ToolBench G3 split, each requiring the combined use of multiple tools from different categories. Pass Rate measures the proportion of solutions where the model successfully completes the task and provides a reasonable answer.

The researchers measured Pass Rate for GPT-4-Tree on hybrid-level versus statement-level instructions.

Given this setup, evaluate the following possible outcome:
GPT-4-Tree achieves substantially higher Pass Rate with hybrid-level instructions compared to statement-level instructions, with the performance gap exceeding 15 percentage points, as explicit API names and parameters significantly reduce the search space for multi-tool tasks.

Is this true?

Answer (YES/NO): NO